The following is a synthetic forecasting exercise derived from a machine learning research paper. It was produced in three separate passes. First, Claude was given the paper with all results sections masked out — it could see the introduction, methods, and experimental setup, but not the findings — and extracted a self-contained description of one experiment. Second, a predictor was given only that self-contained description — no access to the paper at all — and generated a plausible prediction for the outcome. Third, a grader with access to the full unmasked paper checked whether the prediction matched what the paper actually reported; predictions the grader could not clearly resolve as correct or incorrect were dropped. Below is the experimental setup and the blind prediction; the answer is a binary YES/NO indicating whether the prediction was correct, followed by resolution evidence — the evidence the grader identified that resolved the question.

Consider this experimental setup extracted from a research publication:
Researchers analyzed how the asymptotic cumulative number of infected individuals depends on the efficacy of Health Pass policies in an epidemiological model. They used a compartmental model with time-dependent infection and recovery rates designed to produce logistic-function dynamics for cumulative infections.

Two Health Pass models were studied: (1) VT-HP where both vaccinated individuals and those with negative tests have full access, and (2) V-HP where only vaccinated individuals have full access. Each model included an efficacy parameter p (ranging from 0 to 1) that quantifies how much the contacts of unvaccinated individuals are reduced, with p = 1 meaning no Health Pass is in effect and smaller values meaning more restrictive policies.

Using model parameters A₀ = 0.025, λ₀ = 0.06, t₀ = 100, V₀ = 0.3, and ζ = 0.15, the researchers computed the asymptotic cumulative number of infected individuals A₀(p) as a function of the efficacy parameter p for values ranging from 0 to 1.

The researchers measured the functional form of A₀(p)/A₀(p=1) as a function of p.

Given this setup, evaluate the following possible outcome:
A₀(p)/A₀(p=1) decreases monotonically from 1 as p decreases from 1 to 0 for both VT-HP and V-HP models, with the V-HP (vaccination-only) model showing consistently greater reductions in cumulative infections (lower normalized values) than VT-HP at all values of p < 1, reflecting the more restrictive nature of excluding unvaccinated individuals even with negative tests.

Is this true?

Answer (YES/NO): YES